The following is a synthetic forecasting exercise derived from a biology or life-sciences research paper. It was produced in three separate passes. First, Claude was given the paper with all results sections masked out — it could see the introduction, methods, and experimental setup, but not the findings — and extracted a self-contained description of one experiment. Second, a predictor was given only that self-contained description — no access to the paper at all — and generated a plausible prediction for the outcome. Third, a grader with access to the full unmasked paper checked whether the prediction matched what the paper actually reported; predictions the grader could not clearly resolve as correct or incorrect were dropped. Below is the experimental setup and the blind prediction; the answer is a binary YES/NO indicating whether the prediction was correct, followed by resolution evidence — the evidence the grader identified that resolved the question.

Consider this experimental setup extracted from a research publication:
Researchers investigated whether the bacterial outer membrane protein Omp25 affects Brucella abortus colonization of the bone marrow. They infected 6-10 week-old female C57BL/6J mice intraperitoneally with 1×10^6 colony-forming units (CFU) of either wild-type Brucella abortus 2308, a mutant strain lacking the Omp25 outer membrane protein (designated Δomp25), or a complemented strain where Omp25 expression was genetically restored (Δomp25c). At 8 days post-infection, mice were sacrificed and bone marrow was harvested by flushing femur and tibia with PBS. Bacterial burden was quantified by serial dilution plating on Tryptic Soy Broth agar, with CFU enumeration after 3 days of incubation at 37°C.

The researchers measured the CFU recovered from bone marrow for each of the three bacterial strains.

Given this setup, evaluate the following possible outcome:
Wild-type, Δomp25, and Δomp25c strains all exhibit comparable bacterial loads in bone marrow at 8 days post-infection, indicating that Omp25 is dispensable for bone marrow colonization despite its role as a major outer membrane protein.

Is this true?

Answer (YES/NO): YES